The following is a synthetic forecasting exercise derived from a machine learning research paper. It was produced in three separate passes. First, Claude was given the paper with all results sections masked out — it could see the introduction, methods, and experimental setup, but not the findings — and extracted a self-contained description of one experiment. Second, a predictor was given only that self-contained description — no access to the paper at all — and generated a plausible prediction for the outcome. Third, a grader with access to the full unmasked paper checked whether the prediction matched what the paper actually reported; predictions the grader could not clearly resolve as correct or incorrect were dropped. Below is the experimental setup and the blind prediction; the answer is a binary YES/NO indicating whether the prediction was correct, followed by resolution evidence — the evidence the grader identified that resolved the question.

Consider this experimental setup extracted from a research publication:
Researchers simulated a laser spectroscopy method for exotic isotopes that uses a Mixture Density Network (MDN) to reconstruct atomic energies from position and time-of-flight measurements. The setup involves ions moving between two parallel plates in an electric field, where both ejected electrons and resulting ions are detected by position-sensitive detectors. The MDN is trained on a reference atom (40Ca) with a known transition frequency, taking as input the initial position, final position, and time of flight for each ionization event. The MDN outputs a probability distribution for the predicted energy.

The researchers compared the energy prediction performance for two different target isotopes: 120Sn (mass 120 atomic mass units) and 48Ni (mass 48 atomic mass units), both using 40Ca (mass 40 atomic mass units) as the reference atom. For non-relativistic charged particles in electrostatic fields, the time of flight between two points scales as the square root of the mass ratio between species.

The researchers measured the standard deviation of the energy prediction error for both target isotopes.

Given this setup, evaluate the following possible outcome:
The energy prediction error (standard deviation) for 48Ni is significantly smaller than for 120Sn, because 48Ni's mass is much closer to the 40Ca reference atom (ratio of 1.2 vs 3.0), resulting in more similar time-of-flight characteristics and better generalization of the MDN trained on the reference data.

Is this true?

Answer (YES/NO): NO